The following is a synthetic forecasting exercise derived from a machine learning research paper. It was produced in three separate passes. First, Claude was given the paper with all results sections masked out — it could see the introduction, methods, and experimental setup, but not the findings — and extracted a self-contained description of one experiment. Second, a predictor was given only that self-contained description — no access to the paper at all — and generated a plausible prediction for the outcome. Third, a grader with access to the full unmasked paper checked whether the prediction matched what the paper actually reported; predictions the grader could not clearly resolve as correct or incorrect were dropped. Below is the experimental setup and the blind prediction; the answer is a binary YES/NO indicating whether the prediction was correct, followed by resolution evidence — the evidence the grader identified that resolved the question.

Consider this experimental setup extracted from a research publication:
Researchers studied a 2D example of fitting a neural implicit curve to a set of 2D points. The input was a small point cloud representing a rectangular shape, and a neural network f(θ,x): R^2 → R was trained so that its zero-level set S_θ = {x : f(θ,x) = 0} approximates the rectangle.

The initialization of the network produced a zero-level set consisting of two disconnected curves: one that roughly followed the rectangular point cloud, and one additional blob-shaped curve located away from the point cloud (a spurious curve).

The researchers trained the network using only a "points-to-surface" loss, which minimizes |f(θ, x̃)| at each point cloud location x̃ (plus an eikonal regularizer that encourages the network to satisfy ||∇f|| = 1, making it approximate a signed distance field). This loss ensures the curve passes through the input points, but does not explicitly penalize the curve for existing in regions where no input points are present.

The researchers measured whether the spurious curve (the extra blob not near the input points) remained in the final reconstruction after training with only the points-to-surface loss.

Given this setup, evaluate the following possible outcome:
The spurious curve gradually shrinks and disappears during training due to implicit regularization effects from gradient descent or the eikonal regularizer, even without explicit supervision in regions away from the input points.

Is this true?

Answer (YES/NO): NO